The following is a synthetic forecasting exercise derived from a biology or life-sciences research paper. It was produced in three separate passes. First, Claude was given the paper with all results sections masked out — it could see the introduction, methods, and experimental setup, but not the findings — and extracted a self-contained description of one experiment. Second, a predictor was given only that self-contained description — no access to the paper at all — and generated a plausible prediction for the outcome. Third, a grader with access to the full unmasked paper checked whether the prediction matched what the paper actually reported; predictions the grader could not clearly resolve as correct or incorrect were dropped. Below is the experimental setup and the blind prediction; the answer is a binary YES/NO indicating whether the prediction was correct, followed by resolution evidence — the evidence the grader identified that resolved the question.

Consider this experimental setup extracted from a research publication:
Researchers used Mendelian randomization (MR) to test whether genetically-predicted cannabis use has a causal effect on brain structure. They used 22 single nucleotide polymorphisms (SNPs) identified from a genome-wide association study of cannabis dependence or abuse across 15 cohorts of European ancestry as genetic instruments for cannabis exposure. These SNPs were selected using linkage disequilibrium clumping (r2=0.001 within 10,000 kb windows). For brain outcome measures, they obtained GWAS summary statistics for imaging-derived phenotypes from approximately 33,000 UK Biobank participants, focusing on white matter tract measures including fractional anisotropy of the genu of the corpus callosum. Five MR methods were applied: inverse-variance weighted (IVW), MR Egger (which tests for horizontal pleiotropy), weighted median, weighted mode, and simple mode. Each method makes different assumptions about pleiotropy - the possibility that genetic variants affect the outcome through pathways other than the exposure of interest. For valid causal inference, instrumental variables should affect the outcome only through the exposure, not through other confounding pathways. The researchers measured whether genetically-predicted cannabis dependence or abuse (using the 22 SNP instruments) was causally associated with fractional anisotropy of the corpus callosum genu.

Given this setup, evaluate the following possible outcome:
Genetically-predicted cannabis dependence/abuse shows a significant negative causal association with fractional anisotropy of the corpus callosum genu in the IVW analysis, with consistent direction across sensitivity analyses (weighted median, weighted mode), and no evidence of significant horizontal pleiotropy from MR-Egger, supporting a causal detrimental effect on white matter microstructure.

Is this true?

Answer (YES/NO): NO